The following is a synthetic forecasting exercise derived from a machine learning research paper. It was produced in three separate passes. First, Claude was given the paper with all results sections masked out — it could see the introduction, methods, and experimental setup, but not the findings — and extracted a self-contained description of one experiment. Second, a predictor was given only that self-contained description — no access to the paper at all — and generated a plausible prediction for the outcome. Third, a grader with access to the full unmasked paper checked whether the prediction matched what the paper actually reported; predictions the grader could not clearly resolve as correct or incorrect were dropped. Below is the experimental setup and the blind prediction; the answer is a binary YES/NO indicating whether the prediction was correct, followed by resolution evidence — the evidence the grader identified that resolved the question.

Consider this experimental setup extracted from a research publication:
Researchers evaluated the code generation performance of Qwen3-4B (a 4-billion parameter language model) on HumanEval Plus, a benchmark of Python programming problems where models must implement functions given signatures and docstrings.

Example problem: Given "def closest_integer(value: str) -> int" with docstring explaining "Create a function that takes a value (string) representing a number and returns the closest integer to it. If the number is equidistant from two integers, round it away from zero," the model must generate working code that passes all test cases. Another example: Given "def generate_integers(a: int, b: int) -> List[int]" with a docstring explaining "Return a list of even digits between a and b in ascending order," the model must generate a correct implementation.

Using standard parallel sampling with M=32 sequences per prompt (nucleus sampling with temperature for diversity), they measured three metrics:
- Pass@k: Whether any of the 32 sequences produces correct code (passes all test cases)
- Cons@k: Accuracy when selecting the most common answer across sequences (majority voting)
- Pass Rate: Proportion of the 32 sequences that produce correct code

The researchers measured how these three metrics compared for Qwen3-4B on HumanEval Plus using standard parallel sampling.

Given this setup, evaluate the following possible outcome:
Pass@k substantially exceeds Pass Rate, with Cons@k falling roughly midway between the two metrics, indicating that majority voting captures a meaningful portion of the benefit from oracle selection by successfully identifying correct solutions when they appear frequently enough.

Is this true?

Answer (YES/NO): NO